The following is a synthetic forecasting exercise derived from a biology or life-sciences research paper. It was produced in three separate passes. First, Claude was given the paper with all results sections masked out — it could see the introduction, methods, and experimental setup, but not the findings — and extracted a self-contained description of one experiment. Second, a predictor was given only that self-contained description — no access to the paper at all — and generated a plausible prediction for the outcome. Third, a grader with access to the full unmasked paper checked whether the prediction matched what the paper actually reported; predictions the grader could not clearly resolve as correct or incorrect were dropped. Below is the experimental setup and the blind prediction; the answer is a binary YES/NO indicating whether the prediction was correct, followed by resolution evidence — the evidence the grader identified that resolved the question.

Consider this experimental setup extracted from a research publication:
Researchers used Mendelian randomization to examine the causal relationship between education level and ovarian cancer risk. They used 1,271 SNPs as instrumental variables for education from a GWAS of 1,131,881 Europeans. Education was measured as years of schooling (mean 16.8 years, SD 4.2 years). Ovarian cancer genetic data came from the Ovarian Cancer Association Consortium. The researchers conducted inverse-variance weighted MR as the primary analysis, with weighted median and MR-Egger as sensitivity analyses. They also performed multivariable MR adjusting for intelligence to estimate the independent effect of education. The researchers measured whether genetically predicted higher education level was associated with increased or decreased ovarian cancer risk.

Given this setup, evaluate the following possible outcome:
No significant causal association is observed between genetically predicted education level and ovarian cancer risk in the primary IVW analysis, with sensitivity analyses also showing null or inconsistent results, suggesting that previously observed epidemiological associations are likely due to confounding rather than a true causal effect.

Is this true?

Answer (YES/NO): NO